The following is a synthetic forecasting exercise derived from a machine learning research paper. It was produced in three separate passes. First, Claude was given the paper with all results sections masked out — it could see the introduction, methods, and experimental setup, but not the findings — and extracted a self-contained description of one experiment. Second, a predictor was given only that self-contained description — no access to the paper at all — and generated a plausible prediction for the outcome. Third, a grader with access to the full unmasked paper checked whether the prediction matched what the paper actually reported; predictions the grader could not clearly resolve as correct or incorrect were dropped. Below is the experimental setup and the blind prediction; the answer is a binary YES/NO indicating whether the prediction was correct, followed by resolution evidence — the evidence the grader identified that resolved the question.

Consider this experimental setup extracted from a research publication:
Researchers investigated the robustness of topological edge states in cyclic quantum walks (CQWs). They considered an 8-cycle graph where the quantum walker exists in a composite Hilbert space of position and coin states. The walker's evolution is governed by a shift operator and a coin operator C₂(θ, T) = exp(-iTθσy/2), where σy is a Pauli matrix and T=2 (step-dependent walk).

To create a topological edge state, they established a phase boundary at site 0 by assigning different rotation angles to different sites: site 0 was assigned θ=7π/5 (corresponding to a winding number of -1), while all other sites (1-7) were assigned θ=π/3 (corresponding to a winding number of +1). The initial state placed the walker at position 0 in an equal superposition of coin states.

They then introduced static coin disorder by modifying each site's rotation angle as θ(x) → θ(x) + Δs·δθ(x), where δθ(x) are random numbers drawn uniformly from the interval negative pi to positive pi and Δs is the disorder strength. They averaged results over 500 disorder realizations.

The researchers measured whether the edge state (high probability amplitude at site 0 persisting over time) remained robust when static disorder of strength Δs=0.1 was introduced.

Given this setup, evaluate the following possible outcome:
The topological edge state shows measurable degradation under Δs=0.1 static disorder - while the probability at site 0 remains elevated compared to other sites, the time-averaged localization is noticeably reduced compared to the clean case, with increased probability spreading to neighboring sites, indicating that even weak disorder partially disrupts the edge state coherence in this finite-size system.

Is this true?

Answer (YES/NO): NO